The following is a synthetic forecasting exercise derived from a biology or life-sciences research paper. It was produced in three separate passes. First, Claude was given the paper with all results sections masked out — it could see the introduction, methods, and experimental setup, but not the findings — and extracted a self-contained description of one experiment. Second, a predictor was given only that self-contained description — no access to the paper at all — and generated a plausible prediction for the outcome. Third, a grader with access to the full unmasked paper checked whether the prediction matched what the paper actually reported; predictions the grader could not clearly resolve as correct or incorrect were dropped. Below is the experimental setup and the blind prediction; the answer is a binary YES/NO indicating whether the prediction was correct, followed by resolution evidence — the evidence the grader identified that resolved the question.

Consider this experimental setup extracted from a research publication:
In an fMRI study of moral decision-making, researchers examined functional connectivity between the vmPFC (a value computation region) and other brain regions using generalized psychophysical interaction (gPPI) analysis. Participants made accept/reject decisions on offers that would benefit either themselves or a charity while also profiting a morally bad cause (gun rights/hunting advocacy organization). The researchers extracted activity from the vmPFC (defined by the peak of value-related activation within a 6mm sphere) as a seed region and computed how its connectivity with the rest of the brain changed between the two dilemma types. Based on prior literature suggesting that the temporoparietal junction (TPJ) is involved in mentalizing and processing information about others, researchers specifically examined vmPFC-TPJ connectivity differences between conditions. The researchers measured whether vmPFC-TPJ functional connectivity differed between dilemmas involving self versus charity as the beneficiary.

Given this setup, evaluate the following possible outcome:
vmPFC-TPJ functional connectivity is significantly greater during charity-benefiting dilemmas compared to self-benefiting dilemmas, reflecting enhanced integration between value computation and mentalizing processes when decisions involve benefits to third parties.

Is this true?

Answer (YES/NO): NO